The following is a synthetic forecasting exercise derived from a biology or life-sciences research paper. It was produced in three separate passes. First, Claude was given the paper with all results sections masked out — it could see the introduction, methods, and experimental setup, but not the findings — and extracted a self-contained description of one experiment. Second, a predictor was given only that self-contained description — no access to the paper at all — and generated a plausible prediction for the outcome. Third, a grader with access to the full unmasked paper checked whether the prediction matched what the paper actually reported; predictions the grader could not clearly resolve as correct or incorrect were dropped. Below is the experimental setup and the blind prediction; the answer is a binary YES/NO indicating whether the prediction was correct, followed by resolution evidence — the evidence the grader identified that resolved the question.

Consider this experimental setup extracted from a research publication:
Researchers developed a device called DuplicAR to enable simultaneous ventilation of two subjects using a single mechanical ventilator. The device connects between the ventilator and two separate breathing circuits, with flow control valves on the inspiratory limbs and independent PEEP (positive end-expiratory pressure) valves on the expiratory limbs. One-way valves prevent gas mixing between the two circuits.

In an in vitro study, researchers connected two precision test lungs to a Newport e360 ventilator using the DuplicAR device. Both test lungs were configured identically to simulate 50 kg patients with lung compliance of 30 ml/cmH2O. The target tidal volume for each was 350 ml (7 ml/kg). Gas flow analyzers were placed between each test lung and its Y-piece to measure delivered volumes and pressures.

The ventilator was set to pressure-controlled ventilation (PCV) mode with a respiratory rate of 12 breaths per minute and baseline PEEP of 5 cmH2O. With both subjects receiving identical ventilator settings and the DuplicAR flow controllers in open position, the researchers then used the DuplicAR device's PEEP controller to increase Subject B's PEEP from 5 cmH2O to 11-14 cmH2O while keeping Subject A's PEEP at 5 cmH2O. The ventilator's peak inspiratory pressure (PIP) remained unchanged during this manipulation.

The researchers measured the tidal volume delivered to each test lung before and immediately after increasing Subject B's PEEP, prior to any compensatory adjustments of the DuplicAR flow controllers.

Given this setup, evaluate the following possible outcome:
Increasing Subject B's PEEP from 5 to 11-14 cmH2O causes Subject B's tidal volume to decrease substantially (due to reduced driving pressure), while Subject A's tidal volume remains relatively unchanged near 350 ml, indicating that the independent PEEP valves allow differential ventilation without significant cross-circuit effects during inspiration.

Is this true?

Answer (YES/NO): YES